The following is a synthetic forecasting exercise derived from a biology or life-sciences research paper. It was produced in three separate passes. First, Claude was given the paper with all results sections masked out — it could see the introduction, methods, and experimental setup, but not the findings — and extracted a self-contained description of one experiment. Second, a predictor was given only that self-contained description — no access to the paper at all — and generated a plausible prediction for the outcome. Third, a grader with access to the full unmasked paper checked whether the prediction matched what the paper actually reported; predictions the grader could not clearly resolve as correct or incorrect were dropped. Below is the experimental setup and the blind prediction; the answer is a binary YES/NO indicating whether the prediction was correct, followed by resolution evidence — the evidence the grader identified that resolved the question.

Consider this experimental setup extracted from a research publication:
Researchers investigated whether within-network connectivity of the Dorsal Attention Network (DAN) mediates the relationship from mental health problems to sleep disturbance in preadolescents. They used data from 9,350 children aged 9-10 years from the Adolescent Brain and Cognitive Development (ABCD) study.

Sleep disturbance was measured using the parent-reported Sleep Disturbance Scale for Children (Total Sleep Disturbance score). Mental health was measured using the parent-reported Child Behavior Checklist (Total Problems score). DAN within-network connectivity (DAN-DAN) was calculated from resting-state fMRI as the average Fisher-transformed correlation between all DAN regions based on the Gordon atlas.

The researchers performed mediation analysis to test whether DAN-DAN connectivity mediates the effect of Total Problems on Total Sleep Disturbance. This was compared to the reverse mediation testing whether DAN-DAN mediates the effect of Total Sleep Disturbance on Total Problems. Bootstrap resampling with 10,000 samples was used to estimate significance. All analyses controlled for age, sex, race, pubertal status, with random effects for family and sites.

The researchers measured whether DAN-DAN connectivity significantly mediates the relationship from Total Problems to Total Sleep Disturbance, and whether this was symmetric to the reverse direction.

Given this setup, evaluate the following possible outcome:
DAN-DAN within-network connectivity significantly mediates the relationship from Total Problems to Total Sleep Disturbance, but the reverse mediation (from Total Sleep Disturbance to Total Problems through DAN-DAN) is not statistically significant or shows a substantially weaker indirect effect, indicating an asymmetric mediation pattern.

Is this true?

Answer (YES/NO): NO